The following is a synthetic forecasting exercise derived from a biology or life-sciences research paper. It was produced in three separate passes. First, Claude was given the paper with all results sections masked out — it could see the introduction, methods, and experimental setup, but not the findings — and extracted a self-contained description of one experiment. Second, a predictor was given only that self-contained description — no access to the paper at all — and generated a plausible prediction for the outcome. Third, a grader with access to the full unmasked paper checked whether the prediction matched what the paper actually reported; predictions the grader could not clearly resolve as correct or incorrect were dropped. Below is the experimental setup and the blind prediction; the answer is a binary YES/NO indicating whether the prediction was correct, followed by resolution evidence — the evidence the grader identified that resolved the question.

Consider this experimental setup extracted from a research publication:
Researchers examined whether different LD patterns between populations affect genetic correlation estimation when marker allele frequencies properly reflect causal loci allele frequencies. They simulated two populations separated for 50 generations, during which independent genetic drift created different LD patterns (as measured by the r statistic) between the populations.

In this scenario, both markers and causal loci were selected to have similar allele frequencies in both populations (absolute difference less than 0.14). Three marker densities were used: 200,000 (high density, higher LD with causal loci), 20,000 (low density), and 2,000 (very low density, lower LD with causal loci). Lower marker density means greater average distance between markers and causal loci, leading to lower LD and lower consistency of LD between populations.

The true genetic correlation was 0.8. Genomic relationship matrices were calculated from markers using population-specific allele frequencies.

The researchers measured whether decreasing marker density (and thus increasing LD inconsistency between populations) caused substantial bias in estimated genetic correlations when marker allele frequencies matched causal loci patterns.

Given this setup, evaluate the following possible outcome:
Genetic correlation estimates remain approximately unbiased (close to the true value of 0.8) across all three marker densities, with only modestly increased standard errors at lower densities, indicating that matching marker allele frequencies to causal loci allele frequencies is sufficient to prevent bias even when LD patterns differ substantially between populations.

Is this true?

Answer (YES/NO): NO